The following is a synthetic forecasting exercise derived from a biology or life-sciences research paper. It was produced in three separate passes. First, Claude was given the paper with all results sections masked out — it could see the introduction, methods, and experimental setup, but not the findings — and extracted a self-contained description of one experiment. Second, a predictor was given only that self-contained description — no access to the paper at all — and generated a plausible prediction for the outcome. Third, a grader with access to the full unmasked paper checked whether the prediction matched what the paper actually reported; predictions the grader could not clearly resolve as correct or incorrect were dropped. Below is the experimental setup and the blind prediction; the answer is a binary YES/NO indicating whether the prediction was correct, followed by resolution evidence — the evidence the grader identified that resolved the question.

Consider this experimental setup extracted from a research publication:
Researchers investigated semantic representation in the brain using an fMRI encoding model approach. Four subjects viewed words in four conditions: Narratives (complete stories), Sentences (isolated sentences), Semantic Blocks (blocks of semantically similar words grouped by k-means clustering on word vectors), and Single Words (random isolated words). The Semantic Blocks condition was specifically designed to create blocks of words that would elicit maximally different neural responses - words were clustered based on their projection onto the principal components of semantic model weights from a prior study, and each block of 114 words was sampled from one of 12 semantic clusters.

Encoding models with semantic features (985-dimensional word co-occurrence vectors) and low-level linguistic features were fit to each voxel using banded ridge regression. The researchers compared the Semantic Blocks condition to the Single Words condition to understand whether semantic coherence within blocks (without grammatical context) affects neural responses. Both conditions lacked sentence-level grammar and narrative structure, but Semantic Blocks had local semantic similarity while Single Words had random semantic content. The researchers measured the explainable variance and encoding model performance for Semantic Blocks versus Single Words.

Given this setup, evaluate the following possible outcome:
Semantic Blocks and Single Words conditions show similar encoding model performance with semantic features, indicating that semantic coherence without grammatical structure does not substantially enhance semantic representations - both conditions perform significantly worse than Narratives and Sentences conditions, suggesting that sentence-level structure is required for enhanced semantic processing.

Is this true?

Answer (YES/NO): NO